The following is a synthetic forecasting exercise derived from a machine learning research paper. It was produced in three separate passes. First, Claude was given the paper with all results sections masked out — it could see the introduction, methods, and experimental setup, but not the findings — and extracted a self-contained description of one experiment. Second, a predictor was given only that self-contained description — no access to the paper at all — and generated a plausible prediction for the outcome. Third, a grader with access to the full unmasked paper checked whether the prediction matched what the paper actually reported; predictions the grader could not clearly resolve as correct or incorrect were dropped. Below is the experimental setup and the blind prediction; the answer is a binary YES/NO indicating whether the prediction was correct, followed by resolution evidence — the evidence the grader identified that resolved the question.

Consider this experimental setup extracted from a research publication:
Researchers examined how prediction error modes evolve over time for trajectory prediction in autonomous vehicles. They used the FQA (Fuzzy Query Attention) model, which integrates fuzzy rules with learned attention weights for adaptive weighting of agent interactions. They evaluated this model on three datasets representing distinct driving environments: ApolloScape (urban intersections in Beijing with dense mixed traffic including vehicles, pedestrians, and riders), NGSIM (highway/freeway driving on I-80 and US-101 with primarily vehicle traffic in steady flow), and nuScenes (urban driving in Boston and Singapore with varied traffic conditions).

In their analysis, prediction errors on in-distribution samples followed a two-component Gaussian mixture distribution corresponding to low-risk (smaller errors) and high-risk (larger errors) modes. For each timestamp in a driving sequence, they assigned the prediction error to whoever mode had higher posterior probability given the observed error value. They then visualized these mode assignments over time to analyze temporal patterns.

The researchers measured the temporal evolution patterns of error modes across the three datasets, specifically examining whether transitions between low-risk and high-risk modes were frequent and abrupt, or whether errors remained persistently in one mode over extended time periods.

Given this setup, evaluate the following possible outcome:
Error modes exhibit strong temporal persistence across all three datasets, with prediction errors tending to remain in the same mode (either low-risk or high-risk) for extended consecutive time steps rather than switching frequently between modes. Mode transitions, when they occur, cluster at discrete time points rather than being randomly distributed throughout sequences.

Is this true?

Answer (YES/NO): NO